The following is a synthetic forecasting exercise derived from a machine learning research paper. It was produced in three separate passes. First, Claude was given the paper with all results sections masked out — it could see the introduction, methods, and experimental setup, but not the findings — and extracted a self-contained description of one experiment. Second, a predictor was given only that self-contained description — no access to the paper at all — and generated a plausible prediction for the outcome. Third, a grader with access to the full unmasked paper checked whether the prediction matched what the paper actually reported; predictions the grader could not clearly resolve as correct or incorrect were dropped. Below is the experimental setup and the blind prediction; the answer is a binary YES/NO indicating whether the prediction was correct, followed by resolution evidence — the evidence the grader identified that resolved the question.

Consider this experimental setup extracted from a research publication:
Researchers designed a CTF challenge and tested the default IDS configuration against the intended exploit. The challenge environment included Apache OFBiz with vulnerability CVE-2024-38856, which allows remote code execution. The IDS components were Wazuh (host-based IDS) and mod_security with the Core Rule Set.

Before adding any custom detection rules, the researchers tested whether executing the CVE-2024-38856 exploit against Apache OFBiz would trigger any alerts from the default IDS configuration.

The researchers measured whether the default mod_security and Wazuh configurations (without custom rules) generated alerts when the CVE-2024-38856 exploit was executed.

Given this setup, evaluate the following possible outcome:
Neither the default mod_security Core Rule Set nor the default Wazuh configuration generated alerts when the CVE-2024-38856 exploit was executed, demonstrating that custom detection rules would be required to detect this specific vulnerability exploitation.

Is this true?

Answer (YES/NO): YES